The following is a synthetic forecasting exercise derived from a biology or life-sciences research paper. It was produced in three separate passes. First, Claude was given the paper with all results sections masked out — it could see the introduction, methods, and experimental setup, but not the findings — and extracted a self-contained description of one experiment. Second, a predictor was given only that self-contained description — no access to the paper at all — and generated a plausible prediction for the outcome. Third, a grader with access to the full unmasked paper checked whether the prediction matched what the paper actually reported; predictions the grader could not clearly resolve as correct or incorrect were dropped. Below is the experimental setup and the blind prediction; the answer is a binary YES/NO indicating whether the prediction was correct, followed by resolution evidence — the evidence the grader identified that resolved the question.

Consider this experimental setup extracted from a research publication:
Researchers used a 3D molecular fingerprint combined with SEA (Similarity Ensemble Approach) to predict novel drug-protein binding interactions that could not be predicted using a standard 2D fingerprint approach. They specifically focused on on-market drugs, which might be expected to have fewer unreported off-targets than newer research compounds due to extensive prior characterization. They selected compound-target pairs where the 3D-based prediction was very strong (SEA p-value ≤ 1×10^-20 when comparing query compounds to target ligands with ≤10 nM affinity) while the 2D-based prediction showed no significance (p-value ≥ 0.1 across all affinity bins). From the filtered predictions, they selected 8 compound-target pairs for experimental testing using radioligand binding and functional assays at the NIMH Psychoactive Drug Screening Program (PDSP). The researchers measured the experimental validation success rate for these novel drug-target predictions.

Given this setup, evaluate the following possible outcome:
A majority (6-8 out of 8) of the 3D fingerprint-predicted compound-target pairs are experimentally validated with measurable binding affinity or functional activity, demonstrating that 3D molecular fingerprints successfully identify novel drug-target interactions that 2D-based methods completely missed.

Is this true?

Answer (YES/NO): NO